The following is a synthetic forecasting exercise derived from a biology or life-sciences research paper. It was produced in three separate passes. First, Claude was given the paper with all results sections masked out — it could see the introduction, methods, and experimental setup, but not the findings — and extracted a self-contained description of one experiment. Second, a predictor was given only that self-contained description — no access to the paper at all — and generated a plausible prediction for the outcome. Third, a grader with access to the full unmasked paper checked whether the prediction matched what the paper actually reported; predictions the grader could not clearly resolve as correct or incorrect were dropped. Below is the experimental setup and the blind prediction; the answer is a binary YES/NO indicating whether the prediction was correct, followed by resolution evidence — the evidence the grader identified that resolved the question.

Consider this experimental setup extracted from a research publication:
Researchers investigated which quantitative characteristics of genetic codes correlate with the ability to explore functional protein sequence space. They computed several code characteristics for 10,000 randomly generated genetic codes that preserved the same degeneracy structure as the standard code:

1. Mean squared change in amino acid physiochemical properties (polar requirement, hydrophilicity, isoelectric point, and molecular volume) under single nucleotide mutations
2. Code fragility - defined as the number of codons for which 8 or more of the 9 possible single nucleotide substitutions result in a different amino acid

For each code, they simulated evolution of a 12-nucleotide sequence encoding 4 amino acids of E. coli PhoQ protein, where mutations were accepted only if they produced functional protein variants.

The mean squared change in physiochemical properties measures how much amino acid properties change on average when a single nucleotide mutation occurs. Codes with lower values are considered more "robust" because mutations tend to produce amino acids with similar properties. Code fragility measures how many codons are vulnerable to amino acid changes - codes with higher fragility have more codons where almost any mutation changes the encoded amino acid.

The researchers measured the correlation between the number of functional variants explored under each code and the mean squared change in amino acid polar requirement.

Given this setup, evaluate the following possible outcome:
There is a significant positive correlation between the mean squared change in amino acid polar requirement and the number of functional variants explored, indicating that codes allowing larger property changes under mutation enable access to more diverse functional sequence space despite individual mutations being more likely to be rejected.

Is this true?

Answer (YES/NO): NO